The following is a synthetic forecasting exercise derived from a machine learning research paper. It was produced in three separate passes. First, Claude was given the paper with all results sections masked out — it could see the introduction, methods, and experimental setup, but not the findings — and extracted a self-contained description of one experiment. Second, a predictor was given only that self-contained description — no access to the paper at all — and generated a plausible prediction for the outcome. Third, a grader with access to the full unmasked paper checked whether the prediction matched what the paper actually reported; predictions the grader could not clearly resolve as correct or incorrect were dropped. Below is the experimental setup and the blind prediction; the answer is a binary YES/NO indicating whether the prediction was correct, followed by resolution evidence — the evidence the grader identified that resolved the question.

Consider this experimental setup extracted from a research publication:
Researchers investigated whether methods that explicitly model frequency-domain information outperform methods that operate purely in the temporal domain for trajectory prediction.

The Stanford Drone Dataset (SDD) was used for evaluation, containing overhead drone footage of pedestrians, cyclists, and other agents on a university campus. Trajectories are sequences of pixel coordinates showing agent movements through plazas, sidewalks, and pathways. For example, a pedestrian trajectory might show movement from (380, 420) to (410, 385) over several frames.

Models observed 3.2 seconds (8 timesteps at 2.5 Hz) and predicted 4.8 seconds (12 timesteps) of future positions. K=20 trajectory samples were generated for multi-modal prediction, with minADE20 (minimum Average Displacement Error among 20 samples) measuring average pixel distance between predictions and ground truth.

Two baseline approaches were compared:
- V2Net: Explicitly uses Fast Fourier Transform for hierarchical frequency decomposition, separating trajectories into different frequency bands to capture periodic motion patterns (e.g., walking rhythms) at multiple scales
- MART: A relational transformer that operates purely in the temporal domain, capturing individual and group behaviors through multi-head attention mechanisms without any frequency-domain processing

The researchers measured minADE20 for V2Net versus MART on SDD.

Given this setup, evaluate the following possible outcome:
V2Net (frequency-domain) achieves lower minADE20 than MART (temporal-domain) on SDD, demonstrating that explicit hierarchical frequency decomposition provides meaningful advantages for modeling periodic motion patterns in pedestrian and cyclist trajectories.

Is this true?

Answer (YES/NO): YES